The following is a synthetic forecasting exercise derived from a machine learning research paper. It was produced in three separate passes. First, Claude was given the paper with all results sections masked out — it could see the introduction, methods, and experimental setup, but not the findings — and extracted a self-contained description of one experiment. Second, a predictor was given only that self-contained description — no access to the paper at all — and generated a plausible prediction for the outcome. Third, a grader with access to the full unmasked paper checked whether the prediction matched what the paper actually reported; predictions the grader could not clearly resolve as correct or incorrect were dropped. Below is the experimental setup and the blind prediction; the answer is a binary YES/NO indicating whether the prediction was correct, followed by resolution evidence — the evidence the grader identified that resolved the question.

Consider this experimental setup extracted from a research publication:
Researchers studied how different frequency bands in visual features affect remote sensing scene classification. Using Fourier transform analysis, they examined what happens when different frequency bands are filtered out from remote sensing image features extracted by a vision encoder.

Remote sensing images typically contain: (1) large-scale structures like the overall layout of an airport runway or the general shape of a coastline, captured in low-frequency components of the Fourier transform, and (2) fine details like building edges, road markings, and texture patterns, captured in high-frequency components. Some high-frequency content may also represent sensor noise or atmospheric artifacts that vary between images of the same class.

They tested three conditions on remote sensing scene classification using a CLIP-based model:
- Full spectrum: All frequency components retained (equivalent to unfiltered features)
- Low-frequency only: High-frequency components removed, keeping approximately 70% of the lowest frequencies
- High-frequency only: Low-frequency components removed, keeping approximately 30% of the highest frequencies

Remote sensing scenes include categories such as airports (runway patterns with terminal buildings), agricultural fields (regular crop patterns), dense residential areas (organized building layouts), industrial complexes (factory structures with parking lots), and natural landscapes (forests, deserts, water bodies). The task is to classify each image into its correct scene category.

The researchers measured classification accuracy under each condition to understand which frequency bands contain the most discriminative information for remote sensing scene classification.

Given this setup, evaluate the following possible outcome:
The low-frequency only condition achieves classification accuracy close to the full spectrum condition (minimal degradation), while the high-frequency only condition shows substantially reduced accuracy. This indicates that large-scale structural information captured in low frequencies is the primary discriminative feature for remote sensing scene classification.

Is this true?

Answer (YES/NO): NO